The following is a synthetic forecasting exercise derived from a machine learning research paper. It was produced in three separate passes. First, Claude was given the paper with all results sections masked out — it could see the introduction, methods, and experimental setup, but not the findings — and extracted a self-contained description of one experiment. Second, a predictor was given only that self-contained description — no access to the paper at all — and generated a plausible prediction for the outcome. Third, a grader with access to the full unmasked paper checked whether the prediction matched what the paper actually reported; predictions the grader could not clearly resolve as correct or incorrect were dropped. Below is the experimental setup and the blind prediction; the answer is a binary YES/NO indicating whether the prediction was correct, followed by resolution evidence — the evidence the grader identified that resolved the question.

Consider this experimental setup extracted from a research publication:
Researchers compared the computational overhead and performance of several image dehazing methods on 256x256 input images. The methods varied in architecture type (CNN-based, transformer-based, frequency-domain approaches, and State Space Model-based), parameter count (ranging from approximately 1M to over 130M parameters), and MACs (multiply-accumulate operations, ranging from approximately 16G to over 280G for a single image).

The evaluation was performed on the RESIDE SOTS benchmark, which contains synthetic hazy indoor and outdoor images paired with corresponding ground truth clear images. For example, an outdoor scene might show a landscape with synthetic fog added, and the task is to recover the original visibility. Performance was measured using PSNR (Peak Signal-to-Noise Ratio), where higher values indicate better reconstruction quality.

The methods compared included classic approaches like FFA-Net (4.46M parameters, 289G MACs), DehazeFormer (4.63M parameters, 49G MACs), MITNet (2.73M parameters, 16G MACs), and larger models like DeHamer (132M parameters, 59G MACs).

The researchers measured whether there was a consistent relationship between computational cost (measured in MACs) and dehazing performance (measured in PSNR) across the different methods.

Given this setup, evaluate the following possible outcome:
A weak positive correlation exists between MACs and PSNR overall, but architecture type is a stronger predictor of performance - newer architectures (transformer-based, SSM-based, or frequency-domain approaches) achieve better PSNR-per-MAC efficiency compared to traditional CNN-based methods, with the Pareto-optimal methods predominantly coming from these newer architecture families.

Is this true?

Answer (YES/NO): NO